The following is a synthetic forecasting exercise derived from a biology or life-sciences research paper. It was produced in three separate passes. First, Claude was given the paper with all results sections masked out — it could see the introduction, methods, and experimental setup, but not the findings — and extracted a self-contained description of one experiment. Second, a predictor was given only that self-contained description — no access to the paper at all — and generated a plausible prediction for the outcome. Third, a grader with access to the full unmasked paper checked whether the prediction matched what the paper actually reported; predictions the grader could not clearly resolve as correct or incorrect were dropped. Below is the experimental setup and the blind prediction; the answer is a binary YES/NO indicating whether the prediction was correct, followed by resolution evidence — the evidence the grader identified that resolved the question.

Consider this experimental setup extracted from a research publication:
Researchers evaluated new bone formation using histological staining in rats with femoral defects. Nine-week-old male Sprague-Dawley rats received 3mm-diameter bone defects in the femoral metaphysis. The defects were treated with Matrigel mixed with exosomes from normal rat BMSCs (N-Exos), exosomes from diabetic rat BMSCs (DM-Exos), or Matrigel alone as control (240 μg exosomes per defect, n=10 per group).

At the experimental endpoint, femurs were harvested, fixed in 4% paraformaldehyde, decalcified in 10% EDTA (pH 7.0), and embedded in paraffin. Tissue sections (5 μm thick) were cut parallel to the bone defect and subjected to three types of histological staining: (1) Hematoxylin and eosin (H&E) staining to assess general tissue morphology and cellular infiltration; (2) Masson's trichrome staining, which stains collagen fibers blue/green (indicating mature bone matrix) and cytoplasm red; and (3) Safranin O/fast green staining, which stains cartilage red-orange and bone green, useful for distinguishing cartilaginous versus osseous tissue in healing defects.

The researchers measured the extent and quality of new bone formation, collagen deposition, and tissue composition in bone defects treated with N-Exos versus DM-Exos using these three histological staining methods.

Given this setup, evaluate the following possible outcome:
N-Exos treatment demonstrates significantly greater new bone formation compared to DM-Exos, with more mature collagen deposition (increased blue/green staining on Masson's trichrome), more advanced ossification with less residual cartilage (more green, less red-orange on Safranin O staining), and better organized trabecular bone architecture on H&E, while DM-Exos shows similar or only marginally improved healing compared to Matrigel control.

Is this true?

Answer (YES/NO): NO